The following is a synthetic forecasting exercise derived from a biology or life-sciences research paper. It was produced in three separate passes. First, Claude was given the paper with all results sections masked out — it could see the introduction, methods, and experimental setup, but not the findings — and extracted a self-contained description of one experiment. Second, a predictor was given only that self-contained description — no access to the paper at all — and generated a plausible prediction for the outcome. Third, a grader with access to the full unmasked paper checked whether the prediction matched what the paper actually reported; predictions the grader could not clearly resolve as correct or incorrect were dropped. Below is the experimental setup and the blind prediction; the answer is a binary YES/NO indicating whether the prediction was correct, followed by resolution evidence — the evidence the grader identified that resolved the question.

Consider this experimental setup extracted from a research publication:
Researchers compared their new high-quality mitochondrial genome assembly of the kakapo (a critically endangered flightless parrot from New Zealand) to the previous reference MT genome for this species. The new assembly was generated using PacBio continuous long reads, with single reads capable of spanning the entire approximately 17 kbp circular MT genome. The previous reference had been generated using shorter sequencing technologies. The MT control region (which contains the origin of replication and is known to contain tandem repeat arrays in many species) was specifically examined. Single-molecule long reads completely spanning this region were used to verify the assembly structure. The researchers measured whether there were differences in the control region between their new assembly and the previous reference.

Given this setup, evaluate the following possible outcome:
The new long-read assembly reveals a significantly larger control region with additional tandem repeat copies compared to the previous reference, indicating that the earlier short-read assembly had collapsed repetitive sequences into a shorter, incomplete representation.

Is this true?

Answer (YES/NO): YES